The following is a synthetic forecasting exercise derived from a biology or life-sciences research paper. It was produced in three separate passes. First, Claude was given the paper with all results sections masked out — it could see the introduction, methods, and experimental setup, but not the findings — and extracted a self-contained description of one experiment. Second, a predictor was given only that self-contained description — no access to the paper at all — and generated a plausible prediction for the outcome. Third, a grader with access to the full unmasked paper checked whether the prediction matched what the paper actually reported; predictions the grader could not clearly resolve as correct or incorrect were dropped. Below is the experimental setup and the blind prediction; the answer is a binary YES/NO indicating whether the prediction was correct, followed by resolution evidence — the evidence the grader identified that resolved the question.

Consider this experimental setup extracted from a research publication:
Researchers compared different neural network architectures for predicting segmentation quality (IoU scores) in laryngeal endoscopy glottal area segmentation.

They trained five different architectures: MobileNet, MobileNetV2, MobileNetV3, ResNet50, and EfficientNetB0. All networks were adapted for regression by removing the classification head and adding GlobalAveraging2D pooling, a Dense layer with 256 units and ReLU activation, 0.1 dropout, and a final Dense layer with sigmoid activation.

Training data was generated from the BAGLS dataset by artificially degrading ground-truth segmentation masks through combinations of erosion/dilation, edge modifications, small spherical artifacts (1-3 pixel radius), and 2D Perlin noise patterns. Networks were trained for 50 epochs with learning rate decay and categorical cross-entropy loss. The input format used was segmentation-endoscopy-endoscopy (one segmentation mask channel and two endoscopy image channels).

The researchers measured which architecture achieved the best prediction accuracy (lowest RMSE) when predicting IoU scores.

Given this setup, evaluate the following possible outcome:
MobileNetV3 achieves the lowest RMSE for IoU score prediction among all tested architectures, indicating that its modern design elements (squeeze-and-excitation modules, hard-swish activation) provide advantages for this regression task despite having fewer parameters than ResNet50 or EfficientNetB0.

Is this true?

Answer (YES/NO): NO